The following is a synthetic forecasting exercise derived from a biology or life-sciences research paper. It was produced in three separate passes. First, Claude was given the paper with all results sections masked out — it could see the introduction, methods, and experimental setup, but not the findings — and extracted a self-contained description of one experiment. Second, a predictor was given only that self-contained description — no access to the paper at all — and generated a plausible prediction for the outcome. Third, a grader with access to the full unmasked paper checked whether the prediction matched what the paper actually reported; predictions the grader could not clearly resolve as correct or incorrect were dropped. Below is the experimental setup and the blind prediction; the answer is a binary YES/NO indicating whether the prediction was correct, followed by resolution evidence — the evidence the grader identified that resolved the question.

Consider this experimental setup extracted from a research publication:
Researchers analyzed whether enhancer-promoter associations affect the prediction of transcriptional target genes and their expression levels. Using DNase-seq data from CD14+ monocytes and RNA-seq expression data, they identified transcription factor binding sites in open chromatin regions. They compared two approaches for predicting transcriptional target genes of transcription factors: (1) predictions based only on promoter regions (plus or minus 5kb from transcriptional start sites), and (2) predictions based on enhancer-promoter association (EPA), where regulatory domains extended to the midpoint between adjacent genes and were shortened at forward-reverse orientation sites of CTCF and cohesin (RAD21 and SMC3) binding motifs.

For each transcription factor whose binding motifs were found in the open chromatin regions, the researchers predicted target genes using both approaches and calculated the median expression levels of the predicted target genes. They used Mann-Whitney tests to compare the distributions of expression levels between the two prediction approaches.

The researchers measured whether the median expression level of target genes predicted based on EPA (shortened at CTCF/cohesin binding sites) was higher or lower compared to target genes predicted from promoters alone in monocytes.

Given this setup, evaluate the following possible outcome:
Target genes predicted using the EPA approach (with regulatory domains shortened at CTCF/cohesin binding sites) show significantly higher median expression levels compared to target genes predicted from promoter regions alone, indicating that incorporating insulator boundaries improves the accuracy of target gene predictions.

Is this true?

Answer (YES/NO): YES